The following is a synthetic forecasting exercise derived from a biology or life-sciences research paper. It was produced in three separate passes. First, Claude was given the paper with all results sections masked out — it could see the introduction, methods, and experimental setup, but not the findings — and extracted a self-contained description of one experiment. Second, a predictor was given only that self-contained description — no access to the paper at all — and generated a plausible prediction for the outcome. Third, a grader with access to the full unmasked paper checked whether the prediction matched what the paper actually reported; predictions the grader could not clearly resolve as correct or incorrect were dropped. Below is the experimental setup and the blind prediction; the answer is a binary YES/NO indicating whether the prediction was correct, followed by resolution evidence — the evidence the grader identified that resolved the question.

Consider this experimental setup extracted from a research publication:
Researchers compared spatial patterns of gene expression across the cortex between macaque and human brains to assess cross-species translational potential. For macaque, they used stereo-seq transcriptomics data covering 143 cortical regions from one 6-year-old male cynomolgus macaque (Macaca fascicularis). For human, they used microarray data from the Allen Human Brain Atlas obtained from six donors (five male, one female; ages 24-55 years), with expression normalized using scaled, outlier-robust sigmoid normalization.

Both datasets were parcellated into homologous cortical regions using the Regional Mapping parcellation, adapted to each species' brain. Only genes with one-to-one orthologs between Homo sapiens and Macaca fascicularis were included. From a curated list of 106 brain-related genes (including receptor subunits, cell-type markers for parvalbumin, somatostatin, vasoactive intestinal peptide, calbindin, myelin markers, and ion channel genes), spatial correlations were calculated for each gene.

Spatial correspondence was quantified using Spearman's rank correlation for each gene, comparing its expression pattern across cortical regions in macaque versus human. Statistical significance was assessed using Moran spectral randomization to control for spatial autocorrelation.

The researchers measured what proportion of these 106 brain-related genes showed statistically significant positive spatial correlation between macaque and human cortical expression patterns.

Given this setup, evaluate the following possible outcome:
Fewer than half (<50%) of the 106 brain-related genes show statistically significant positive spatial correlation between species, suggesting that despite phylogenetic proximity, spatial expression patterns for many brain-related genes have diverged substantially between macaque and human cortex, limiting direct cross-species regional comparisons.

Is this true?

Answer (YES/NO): NO